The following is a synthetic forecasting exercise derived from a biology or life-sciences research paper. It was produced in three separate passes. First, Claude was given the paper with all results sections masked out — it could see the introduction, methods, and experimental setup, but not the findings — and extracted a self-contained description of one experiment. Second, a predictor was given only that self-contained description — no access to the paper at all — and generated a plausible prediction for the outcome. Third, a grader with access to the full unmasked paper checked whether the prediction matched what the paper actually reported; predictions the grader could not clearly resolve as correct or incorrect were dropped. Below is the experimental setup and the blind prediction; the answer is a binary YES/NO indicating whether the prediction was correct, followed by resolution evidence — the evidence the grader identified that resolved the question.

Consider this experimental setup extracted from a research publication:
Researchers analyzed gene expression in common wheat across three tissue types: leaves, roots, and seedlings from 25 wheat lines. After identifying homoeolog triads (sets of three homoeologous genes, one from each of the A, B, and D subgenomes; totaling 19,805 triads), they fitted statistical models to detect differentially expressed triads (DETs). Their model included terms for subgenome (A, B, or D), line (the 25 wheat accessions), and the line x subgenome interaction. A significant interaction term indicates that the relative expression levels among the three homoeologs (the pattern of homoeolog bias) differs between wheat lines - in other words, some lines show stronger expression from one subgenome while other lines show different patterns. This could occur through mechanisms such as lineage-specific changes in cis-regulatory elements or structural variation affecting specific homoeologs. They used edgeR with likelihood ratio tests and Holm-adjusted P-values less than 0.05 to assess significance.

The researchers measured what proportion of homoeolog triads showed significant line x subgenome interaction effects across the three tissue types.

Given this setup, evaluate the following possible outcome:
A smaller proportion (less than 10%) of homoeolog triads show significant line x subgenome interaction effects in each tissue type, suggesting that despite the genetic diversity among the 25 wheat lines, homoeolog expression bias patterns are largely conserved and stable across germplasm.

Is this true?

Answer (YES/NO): YES